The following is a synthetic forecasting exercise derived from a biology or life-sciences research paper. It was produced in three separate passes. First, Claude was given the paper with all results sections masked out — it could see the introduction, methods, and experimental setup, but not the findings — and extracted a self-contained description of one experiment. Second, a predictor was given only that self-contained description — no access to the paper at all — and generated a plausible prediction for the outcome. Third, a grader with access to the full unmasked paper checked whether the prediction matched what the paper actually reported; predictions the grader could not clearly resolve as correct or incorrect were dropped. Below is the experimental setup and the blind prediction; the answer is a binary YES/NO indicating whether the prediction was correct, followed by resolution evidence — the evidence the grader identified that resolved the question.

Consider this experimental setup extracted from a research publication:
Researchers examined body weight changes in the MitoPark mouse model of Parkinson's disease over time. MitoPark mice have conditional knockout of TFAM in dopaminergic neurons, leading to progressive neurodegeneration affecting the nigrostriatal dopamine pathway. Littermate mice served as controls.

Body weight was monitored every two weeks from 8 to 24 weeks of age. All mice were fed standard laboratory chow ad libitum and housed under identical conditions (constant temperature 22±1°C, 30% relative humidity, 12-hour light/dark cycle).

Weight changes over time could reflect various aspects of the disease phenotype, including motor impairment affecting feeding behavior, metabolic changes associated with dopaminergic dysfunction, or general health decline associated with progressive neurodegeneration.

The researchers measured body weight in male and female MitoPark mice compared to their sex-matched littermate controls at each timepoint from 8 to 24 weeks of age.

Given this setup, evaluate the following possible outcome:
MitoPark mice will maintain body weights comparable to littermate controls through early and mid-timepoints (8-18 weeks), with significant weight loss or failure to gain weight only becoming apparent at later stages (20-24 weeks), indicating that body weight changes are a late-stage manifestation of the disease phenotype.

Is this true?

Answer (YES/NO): YES